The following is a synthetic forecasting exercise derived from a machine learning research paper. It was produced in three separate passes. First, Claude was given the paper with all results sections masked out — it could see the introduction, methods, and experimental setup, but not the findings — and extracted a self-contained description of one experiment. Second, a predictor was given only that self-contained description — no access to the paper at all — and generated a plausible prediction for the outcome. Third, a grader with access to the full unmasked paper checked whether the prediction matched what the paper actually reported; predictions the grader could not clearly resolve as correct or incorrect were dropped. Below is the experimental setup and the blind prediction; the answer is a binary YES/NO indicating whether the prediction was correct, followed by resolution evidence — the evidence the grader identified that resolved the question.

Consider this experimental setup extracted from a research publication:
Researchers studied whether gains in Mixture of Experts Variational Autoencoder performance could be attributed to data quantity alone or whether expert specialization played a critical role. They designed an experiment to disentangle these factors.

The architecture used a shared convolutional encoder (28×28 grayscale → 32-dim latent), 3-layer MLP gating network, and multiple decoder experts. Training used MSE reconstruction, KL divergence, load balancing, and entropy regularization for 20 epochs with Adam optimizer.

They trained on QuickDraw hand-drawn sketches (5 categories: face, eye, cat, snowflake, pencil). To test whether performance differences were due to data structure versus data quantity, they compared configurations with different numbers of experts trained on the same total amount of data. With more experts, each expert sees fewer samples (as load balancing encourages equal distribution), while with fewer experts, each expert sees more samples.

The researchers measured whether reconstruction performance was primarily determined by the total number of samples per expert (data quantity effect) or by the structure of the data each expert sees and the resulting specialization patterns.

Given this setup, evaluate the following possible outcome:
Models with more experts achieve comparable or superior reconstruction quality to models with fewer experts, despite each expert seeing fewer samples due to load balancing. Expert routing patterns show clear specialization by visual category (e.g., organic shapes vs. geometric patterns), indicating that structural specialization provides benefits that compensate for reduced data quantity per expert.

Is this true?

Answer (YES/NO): NO